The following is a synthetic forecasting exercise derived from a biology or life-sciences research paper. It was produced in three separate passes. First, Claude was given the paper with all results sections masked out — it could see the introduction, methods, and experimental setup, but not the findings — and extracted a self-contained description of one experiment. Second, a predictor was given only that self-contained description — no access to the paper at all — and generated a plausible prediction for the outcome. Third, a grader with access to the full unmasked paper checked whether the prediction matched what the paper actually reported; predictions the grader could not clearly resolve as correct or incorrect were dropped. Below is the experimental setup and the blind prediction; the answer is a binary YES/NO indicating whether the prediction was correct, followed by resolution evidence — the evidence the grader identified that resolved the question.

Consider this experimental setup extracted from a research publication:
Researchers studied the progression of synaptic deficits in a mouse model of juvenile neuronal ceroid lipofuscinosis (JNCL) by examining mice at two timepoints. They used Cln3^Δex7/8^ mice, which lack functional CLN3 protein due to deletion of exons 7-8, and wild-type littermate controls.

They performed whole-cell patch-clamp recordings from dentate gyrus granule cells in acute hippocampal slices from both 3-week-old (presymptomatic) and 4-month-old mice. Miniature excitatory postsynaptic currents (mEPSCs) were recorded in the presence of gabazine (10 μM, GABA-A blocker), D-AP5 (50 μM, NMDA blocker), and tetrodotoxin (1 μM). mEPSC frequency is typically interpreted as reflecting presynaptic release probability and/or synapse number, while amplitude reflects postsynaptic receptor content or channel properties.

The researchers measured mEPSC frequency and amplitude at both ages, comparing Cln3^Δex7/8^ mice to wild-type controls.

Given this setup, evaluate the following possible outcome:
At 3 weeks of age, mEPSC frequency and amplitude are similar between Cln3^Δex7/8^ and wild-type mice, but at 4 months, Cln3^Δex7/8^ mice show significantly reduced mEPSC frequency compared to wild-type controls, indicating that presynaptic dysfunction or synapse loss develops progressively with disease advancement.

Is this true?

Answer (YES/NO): NO